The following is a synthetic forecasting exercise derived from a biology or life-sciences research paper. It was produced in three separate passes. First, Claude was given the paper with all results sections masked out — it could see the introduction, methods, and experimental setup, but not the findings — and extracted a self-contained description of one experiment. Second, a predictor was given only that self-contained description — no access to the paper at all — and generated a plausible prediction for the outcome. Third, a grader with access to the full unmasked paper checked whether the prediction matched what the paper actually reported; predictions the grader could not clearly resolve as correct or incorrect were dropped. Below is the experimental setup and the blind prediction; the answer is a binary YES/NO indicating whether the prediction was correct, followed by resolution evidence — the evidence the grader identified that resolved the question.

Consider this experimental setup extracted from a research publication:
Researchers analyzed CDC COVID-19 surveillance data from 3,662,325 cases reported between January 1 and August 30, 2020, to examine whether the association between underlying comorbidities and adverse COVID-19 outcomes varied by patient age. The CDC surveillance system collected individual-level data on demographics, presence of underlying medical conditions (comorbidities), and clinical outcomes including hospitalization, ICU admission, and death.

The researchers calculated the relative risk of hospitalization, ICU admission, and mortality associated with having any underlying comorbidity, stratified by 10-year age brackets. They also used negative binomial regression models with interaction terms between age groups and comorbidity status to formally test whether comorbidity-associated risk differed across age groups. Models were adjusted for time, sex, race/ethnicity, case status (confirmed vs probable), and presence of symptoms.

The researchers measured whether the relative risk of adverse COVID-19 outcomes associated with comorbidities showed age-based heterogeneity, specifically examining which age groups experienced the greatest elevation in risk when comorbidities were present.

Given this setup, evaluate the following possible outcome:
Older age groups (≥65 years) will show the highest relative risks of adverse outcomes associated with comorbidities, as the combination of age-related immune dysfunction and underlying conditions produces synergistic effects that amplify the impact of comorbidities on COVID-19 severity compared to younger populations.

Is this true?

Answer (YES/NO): NO